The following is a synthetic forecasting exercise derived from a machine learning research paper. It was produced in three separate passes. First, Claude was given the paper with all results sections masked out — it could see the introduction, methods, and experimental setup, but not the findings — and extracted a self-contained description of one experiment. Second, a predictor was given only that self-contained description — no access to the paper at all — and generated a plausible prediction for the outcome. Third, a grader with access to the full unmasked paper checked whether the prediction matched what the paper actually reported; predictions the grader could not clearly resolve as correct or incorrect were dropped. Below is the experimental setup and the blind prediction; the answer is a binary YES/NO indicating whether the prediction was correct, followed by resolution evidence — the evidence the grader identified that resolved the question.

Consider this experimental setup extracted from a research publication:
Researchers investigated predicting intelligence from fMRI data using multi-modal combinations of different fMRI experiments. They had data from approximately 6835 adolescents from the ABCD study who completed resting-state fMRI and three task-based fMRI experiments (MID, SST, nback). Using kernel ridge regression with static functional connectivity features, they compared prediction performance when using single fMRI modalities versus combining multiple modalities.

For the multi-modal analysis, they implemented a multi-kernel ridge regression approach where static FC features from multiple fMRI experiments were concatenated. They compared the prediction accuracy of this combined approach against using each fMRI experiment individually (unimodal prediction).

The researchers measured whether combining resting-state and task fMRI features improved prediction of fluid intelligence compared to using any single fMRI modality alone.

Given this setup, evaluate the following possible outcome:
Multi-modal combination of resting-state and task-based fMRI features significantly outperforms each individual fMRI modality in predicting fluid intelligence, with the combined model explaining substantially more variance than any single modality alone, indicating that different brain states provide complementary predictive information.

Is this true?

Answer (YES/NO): NO